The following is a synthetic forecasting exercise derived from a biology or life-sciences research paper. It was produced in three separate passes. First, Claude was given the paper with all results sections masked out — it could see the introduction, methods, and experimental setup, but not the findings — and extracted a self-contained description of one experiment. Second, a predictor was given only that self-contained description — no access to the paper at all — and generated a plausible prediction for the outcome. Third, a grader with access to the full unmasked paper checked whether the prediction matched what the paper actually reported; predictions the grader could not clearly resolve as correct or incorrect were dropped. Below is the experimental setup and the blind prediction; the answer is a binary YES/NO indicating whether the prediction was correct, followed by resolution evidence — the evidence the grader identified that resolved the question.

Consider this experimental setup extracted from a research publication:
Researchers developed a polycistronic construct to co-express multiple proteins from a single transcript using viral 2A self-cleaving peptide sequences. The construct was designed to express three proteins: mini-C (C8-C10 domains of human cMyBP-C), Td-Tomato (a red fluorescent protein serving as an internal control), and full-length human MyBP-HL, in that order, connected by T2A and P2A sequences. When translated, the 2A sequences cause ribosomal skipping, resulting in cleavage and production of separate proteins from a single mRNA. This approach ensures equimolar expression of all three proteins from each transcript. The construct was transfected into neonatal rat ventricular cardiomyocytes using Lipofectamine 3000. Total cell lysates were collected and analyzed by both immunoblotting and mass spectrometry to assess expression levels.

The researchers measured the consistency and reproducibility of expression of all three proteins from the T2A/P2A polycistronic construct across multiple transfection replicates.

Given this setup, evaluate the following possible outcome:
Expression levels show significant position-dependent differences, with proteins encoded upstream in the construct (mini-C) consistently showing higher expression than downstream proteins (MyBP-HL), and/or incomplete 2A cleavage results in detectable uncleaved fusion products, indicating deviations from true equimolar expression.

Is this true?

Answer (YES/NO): NO